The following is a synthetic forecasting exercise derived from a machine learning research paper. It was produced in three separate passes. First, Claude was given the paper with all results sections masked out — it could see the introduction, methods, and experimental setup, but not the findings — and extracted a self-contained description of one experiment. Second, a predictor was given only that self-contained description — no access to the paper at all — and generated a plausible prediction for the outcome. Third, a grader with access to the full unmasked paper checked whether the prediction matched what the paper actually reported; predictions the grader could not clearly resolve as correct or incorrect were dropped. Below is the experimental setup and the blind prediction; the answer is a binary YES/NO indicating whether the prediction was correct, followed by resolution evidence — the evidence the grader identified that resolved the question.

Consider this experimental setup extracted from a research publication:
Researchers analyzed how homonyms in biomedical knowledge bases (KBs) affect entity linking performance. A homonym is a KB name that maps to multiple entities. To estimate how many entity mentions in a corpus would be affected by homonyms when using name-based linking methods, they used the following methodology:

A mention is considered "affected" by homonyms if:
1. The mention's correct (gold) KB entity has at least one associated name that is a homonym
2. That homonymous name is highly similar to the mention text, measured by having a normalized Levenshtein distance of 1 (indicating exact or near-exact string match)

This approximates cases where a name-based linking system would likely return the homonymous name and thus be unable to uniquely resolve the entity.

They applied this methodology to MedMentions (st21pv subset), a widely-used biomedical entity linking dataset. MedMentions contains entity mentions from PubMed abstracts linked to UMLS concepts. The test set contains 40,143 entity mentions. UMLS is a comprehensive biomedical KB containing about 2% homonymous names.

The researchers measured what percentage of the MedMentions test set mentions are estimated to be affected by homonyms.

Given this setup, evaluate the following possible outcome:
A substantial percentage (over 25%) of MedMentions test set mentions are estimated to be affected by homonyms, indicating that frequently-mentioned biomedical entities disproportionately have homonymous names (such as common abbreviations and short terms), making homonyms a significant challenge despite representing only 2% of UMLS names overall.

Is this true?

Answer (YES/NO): YES